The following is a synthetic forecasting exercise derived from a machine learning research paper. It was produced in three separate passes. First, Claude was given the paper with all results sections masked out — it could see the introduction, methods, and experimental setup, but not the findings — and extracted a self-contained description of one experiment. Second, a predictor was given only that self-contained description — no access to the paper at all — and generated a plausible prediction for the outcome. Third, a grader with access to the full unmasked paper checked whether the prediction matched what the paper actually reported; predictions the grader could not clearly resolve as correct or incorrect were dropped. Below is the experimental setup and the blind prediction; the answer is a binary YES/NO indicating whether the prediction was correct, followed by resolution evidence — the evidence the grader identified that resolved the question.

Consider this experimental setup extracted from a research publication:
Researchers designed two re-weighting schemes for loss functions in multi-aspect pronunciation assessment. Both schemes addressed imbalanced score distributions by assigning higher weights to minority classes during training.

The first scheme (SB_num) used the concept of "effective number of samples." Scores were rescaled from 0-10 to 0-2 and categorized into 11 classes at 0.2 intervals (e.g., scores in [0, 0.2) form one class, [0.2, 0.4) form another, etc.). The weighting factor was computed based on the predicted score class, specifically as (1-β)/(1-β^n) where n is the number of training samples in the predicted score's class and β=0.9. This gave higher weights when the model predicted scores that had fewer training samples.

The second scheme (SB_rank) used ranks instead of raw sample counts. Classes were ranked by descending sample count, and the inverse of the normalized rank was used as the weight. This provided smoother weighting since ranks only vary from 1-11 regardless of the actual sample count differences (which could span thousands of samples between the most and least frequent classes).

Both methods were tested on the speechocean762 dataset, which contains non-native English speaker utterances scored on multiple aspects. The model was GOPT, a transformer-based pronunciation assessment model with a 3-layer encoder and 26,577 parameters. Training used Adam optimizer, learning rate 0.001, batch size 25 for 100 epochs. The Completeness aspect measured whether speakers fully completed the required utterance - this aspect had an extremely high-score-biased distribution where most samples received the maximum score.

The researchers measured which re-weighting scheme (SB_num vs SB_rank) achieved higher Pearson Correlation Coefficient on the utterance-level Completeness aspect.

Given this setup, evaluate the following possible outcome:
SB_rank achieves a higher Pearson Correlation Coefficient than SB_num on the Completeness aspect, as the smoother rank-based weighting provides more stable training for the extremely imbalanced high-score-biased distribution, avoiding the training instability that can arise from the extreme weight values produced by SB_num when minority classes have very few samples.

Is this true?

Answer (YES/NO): NO